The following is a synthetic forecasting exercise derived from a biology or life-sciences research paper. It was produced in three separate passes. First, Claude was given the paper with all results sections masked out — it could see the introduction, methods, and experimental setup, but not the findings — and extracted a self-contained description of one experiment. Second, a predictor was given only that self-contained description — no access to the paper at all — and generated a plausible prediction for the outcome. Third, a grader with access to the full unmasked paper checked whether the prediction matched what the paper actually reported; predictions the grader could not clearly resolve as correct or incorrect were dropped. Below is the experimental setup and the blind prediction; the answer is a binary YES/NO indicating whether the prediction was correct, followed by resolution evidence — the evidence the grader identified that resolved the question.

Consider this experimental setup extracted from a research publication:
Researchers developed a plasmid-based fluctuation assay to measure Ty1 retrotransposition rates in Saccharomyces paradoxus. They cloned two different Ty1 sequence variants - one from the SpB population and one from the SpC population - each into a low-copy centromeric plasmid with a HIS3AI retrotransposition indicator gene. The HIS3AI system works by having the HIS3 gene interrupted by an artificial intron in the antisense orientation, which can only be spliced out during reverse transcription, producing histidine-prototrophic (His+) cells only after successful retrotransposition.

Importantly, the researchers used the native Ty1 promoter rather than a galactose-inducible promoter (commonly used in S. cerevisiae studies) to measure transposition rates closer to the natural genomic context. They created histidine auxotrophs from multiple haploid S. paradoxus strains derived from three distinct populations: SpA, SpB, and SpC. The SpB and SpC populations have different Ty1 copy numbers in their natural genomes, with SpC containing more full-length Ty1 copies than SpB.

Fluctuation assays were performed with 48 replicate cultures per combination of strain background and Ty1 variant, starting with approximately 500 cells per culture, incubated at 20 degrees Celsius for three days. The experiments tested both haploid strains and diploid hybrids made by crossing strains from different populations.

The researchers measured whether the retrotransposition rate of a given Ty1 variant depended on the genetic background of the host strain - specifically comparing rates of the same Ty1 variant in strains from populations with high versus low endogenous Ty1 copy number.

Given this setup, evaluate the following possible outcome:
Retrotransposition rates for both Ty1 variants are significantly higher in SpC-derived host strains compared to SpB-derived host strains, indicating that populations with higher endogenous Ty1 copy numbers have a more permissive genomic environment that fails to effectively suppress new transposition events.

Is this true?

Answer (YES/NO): NO